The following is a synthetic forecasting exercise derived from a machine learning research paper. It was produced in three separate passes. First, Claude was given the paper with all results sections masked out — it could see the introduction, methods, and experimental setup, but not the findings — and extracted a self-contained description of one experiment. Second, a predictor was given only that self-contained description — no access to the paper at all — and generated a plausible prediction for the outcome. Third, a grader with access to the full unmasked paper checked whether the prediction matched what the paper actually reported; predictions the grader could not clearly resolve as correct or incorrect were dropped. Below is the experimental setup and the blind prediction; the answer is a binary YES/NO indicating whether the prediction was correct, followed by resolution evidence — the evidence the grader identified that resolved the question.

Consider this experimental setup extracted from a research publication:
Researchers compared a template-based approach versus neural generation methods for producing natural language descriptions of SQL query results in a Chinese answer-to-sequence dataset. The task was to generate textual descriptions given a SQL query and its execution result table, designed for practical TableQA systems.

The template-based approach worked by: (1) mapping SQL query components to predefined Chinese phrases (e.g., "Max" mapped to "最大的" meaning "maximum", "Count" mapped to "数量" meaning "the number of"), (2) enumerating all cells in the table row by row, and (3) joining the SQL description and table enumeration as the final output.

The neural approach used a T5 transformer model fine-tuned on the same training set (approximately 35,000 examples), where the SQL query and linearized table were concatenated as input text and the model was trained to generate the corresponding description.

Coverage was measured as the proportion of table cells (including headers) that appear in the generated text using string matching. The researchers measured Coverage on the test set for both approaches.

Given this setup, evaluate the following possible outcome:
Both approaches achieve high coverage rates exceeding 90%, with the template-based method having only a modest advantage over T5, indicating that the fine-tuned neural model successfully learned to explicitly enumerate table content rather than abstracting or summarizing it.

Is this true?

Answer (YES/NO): NO